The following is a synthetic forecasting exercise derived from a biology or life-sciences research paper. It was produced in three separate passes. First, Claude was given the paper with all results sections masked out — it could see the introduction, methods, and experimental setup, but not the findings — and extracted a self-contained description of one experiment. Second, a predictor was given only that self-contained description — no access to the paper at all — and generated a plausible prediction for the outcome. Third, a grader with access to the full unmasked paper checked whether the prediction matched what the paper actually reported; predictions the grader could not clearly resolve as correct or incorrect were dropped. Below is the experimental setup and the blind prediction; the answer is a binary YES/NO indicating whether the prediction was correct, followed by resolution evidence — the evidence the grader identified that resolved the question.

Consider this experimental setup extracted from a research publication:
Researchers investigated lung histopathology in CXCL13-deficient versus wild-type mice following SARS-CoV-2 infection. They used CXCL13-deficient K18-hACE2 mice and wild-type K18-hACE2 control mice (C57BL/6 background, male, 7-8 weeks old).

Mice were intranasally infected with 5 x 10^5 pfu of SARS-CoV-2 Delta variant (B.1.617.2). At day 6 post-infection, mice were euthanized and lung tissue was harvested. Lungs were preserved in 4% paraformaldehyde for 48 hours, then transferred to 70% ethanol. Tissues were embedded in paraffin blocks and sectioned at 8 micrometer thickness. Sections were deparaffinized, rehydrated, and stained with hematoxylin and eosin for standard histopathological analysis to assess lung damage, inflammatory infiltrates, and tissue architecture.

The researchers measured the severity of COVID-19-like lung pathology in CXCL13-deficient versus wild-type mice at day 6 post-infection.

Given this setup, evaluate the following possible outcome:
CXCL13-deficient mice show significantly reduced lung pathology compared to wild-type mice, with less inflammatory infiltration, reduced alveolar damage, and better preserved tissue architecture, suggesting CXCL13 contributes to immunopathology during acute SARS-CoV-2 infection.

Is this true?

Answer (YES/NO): NO